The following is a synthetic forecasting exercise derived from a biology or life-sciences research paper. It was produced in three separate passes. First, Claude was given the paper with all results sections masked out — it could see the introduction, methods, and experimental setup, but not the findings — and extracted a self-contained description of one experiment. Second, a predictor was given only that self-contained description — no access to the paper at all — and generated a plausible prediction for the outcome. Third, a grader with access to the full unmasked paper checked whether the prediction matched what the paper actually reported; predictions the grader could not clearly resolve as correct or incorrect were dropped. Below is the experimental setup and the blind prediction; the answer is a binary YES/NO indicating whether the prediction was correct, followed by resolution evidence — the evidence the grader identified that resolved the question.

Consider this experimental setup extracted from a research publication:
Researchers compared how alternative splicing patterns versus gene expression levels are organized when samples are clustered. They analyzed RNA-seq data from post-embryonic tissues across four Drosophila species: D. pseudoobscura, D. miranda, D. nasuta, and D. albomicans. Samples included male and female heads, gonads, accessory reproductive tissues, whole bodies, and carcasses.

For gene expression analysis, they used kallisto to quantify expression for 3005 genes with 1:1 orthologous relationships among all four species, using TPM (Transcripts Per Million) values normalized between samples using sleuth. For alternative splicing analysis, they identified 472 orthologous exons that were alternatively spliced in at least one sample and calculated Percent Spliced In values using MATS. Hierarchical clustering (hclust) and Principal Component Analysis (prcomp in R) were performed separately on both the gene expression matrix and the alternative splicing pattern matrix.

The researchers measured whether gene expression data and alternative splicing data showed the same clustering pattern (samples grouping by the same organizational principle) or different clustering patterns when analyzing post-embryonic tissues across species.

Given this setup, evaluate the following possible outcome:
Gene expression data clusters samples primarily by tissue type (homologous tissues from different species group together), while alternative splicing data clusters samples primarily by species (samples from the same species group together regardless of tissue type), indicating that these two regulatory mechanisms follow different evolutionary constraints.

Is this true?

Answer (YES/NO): YES